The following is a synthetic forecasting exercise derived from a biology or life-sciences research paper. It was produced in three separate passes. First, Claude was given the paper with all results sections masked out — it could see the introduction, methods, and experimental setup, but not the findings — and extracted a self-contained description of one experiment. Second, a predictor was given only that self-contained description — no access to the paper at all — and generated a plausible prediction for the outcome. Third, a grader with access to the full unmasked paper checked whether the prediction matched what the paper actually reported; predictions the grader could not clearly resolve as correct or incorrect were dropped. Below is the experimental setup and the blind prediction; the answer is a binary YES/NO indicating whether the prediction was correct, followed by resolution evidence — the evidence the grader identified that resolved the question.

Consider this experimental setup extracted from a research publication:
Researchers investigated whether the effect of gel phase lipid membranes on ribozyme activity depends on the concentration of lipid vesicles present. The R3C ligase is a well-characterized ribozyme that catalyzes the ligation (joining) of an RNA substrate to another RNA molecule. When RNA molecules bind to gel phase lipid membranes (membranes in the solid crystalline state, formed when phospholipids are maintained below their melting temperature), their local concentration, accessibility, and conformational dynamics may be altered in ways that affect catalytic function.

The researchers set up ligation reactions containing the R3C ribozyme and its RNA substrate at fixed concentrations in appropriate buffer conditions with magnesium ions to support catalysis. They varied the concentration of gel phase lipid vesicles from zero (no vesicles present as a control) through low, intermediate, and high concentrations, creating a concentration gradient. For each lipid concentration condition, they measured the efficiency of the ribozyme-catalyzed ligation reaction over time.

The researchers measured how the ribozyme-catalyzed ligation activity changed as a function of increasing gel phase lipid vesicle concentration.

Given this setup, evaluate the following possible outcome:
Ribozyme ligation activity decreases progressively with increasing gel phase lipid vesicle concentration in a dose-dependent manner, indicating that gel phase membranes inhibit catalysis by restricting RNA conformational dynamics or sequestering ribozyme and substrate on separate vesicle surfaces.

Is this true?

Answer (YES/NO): NO